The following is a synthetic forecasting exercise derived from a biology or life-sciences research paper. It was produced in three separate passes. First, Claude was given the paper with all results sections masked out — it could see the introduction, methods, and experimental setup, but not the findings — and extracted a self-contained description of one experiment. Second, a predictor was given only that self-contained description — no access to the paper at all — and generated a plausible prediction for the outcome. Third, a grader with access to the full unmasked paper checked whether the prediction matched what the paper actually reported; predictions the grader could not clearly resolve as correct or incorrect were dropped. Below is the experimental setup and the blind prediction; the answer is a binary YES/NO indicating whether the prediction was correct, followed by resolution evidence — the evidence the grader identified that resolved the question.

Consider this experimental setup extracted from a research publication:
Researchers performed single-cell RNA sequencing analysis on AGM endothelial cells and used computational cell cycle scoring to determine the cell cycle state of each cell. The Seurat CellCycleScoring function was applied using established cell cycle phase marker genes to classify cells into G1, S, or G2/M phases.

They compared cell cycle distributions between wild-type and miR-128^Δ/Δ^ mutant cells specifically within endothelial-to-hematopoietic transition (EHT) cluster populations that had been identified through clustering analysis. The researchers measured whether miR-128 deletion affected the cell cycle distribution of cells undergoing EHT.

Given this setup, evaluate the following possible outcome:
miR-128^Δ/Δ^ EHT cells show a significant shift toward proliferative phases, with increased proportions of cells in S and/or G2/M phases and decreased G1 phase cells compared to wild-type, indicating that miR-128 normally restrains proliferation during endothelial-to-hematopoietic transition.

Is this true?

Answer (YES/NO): YES